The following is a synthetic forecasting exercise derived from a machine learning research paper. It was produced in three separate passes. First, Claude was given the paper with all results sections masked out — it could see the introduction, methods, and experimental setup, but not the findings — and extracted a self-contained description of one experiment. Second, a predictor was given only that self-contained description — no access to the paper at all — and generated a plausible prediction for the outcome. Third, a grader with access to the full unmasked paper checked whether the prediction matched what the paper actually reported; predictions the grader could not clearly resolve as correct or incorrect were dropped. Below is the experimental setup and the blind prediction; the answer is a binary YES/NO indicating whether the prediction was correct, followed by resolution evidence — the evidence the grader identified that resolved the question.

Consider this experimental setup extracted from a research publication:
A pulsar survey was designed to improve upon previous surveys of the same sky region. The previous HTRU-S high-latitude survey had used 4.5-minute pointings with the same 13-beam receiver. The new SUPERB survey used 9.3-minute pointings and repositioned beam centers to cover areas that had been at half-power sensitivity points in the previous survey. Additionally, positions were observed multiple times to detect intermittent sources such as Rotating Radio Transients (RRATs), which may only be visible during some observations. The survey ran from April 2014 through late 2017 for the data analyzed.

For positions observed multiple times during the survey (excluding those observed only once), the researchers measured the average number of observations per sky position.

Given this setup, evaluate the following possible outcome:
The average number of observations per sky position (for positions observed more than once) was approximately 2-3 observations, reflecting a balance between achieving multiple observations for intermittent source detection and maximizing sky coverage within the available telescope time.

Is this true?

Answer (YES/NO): YES